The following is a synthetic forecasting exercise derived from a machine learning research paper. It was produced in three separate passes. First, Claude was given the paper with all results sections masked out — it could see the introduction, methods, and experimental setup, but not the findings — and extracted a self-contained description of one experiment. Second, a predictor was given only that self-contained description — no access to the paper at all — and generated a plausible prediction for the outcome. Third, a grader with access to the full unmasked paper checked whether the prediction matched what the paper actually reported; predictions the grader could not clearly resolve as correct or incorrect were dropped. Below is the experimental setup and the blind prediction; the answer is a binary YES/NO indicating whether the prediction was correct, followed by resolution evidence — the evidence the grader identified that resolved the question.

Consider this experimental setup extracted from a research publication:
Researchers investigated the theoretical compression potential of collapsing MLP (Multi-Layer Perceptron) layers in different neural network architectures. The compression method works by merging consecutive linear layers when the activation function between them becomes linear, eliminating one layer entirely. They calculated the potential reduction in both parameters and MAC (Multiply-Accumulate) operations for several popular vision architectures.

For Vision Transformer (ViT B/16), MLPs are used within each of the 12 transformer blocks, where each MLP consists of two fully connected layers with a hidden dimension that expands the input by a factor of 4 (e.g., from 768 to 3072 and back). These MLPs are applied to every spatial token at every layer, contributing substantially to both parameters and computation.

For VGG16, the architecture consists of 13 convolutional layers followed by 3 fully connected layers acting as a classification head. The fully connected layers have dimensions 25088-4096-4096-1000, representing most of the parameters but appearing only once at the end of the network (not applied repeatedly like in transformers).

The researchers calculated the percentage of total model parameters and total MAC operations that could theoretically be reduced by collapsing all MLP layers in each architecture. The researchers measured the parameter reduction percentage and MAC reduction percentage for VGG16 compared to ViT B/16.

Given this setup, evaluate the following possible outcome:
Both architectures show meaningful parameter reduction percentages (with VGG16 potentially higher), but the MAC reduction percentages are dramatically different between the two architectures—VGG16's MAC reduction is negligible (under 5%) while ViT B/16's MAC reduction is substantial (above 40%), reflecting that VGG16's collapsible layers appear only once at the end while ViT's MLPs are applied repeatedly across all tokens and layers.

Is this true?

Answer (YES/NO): YES